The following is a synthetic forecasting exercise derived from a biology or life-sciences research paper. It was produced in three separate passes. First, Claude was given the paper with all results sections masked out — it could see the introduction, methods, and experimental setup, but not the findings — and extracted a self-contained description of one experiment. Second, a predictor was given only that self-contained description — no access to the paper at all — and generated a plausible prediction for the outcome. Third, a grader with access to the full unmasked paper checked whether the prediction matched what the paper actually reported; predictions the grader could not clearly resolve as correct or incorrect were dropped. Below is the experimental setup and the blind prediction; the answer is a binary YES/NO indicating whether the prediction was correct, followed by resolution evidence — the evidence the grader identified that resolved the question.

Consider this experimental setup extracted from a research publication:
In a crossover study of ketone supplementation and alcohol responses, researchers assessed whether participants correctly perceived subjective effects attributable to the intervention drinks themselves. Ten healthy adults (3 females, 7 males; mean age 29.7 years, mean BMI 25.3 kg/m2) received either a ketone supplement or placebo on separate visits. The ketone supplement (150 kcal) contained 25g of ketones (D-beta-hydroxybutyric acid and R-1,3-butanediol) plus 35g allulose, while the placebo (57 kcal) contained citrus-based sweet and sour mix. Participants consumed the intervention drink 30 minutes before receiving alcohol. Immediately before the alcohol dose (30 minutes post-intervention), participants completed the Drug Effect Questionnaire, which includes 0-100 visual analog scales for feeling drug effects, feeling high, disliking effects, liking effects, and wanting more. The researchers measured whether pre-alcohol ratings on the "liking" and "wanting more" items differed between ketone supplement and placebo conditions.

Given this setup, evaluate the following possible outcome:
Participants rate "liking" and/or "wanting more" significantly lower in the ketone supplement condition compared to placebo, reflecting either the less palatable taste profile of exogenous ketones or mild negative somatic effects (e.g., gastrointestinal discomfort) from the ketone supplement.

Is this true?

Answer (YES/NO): YES